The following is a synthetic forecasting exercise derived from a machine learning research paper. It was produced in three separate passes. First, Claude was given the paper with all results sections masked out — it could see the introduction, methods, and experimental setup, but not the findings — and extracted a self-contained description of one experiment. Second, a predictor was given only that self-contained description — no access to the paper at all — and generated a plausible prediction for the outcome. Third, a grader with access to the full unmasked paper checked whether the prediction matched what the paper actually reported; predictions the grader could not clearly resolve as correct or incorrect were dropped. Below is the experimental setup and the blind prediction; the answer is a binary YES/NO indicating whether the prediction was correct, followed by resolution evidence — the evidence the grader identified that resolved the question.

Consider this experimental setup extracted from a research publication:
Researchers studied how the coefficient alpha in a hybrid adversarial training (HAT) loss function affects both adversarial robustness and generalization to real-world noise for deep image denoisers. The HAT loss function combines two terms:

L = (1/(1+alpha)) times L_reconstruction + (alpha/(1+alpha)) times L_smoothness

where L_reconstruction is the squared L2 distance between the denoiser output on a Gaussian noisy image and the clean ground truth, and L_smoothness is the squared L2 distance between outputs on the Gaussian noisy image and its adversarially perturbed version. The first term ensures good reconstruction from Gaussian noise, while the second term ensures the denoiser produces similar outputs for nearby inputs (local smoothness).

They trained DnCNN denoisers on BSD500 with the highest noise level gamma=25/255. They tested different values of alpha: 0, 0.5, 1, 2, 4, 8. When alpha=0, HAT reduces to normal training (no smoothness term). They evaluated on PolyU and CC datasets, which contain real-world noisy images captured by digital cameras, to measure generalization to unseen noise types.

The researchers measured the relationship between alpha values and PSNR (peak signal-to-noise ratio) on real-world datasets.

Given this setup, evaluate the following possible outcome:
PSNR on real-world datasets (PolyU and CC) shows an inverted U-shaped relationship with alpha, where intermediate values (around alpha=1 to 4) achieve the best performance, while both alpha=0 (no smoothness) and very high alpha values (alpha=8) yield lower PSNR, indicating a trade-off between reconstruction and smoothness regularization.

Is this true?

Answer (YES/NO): NO